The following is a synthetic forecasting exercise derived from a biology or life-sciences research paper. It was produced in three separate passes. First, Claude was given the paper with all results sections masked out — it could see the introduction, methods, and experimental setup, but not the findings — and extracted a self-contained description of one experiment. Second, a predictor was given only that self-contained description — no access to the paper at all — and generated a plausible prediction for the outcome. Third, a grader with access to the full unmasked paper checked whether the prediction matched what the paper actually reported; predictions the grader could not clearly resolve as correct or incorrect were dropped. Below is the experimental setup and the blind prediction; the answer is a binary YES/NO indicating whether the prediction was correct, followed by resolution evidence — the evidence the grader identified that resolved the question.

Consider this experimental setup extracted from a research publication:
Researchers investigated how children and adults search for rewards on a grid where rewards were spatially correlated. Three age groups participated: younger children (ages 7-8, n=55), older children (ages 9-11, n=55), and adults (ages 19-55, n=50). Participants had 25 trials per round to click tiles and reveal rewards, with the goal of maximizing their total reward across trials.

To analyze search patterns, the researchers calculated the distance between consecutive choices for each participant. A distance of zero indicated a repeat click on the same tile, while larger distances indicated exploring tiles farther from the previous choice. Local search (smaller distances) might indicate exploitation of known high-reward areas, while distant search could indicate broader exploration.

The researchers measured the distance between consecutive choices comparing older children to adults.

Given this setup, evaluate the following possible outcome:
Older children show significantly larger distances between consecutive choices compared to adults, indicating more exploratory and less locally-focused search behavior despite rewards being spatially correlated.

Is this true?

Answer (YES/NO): YES